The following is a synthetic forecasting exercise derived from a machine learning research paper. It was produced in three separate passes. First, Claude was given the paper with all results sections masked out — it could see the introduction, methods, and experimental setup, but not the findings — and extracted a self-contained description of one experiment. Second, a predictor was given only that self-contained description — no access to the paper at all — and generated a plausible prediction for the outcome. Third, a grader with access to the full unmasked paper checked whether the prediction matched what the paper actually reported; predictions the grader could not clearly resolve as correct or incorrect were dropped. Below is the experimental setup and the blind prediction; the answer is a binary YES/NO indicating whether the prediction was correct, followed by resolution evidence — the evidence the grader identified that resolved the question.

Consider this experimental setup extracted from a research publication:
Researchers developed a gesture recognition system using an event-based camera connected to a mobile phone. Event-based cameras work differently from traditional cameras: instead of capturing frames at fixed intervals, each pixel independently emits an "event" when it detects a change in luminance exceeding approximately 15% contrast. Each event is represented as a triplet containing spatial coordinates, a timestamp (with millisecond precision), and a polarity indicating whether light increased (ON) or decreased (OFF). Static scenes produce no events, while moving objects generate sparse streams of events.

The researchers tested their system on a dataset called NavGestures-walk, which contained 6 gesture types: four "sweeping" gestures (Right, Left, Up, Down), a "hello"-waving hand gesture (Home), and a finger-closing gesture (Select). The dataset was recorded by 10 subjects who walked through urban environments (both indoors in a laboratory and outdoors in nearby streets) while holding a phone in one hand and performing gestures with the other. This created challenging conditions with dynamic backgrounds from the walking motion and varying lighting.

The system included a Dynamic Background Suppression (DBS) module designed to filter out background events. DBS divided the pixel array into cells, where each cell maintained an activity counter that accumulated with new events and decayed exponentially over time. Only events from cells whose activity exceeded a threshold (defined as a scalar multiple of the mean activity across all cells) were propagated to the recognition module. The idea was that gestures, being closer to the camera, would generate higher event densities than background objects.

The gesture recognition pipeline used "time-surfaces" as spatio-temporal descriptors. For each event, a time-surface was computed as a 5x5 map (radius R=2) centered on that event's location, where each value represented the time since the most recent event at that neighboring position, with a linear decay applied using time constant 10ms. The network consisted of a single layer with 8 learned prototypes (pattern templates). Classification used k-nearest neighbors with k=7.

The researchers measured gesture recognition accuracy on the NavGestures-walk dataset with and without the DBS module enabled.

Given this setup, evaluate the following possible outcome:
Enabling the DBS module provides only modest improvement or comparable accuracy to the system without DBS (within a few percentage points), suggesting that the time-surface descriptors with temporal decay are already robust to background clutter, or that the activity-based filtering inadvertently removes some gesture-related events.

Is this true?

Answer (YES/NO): NO